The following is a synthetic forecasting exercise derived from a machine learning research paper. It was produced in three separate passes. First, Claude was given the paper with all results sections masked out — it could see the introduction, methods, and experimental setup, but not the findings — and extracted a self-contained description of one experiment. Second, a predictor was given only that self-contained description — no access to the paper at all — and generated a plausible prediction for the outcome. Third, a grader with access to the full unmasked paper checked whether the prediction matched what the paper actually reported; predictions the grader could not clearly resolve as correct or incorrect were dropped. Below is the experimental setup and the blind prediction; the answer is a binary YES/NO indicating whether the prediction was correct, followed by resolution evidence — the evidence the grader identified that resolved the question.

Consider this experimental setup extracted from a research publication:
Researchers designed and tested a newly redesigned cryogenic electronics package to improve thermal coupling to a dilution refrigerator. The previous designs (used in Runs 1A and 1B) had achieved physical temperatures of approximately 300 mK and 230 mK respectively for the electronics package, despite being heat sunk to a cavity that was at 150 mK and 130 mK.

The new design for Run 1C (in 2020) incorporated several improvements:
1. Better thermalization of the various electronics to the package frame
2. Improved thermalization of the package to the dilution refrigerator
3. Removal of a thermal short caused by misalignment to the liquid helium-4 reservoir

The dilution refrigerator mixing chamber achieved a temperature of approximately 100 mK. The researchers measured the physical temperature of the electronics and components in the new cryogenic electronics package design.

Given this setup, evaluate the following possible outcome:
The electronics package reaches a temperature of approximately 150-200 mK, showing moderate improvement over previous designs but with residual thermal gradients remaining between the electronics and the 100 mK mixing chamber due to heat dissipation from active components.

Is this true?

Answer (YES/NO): NO